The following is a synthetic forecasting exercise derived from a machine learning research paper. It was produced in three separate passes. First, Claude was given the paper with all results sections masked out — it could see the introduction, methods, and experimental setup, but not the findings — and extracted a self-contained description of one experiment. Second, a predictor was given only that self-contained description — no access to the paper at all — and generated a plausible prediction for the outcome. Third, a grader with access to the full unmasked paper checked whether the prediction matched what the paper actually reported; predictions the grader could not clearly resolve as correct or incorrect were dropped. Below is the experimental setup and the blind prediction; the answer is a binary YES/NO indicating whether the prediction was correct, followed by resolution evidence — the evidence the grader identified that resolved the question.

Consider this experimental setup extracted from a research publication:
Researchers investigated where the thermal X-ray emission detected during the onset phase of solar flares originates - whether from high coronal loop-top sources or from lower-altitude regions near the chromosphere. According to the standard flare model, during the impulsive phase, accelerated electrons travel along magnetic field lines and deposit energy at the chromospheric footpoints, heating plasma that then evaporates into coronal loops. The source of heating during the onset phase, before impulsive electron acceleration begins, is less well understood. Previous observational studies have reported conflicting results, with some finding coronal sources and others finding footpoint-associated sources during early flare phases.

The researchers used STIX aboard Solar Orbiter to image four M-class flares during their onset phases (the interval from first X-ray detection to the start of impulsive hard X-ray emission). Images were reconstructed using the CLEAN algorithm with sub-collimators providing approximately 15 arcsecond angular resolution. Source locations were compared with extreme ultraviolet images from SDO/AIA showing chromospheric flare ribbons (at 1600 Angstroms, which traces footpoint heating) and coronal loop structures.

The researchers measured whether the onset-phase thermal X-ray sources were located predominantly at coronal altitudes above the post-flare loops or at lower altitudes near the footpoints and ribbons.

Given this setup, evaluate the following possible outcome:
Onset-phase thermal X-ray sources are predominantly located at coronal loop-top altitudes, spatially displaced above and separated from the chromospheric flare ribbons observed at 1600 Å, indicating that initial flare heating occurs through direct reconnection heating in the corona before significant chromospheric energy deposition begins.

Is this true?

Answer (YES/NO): NO